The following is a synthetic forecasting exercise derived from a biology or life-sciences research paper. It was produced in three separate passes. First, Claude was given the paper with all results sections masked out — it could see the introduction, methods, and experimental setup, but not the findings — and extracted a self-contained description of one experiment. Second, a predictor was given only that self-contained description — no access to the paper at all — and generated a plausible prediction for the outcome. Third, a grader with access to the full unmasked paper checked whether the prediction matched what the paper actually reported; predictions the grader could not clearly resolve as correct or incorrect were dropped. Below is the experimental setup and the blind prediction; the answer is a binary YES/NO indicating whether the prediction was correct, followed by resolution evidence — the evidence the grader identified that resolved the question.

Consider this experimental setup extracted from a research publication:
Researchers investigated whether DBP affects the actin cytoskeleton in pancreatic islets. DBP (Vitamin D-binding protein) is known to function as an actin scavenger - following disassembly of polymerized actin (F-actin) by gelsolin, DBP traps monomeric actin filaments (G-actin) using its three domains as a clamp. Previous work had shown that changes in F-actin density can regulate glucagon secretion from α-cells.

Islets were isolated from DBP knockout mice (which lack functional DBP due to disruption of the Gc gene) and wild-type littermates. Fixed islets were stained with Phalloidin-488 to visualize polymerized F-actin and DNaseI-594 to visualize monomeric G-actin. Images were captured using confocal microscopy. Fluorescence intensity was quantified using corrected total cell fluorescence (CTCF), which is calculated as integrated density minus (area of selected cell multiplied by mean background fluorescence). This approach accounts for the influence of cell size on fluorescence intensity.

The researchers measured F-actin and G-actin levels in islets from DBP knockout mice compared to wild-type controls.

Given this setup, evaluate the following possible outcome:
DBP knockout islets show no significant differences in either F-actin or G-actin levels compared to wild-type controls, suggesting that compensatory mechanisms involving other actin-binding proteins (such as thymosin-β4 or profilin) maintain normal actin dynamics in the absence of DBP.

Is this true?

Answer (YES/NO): NO